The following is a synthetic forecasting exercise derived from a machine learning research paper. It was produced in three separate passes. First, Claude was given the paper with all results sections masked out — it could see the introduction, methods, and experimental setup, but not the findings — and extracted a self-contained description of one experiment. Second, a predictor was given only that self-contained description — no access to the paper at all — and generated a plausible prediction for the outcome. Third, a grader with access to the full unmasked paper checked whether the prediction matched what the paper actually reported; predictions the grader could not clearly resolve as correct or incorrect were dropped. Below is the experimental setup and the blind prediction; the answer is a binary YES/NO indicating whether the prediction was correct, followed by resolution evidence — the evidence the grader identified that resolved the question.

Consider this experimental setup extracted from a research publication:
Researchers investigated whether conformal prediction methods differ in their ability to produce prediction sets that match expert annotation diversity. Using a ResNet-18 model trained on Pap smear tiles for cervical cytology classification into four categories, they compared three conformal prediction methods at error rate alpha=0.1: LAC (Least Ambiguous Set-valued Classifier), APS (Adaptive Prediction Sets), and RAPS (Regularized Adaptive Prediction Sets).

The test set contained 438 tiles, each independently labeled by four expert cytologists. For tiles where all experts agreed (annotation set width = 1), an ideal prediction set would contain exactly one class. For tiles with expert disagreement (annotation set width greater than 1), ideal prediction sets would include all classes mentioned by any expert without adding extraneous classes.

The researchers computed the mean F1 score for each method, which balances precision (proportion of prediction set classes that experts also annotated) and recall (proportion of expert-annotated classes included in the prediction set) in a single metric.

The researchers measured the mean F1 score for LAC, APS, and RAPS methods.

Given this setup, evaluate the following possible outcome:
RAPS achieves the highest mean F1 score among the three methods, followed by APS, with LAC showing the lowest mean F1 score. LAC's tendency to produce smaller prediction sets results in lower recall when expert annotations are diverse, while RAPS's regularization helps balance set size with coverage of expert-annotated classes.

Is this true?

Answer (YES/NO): NO